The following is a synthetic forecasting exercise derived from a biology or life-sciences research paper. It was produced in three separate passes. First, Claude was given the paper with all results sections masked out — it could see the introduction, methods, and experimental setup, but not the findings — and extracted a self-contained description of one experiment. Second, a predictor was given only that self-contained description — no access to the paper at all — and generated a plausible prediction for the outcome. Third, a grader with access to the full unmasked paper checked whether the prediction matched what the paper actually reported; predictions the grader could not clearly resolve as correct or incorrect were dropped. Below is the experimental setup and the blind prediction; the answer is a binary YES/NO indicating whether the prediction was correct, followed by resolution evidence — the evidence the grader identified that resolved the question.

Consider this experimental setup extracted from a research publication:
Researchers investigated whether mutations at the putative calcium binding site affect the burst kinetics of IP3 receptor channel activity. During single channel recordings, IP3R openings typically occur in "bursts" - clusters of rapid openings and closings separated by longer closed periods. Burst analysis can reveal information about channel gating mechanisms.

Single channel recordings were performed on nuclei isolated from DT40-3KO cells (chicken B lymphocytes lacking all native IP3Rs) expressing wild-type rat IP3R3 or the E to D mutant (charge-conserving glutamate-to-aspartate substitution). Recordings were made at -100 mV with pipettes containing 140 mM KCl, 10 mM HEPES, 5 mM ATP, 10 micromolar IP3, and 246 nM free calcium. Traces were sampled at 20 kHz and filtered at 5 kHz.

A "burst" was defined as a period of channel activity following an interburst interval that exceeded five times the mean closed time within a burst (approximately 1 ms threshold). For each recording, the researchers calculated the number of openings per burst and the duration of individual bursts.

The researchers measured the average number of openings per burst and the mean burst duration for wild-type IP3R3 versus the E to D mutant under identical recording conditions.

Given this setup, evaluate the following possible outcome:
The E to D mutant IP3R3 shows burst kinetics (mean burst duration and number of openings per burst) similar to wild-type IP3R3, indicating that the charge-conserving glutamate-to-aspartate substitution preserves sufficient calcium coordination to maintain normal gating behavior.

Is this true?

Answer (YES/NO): YES